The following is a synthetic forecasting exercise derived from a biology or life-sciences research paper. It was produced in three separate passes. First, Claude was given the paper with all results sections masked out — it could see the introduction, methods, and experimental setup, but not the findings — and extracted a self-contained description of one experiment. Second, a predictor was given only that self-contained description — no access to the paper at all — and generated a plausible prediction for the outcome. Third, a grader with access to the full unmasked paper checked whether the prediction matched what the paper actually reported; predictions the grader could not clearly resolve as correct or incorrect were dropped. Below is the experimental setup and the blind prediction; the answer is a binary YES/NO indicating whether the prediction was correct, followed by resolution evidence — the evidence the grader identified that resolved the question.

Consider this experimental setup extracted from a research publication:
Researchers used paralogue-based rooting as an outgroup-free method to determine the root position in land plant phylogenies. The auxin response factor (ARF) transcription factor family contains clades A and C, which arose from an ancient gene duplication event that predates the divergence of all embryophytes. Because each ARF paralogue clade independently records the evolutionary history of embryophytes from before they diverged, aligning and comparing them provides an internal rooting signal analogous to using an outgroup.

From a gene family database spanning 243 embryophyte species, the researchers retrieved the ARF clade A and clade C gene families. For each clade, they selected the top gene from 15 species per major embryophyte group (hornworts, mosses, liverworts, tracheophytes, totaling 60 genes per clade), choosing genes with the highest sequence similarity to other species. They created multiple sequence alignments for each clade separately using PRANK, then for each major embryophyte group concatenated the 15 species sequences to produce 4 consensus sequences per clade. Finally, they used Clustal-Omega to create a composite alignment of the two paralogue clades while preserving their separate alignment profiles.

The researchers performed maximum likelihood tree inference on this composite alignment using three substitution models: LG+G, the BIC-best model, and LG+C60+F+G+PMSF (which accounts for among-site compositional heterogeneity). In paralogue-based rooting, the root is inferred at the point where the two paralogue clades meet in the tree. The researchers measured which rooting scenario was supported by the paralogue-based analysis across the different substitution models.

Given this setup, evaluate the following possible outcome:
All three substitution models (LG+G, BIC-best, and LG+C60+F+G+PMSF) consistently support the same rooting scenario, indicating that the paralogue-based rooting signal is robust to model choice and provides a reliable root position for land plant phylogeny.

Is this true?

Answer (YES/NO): YES